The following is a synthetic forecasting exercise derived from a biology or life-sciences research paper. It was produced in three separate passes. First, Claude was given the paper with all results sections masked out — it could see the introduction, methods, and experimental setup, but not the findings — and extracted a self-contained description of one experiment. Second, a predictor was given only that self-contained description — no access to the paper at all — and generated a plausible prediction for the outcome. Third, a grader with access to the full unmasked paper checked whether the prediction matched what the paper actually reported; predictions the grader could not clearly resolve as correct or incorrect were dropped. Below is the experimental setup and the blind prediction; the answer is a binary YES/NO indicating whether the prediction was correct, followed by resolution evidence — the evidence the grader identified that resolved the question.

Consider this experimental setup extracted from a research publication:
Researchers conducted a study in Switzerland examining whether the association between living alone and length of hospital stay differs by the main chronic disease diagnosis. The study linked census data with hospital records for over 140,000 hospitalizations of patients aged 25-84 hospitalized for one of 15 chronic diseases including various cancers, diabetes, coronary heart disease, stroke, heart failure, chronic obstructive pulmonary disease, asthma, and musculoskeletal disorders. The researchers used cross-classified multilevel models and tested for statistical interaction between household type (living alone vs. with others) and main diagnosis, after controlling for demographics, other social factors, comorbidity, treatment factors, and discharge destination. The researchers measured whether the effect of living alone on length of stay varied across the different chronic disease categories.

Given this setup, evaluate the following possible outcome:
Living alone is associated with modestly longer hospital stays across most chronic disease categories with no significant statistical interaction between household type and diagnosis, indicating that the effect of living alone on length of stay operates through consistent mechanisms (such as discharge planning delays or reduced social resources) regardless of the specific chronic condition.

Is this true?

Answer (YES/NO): NO